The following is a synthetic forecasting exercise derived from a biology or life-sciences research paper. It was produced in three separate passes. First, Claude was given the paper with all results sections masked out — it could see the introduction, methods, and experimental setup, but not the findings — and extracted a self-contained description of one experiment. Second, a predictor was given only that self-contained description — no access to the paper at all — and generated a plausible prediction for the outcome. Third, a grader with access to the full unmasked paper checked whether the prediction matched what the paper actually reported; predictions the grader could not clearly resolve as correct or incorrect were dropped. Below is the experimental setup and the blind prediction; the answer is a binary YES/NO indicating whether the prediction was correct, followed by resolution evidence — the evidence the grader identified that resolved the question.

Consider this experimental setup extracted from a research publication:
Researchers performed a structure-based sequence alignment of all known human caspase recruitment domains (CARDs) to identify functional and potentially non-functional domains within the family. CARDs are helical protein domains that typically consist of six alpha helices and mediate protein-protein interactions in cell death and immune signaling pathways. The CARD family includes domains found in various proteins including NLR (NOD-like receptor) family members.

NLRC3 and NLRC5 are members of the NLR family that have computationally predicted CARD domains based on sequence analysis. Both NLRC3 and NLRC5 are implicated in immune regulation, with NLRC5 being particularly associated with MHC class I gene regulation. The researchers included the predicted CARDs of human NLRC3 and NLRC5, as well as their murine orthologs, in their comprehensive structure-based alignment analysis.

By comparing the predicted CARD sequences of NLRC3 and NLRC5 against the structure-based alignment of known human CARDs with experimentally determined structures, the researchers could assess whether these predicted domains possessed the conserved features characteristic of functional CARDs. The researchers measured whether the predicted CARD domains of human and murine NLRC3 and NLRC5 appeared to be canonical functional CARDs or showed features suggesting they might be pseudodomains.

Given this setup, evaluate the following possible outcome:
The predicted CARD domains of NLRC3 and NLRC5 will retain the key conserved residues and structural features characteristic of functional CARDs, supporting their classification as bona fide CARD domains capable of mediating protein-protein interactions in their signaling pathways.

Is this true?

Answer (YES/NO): NO